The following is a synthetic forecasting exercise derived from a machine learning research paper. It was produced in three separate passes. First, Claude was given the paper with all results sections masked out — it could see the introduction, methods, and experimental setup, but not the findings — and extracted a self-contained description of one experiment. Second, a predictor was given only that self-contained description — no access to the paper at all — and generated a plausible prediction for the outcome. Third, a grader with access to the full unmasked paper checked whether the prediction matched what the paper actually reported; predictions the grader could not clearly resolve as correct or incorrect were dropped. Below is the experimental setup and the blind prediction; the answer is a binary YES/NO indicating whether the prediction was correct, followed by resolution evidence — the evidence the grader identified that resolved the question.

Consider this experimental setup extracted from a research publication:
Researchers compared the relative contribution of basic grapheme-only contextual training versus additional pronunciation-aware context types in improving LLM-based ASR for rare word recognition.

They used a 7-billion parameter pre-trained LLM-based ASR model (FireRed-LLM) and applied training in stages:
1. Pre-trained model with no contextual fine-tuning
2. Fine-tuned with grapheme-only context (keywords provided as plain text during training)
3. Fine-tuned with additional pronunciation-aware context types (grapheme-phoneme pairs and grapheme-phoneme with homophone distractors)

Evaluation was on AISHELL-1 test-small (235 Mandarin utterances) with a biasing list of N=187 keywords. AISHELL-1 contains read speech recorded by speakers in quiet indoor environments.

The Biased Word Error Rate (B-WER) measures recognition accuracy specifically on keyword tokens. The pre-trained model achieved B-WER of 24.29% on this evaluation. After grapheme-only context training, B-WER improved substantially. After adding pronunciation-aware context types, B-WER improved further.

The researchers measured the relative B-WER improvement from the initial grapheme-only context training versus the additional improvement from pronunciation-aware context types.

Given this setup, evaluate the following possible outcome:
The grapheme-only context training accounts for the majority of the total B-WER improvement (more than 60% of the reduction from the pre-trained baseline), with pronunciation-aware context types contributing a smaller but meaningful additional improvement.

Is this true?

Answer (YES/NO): YES